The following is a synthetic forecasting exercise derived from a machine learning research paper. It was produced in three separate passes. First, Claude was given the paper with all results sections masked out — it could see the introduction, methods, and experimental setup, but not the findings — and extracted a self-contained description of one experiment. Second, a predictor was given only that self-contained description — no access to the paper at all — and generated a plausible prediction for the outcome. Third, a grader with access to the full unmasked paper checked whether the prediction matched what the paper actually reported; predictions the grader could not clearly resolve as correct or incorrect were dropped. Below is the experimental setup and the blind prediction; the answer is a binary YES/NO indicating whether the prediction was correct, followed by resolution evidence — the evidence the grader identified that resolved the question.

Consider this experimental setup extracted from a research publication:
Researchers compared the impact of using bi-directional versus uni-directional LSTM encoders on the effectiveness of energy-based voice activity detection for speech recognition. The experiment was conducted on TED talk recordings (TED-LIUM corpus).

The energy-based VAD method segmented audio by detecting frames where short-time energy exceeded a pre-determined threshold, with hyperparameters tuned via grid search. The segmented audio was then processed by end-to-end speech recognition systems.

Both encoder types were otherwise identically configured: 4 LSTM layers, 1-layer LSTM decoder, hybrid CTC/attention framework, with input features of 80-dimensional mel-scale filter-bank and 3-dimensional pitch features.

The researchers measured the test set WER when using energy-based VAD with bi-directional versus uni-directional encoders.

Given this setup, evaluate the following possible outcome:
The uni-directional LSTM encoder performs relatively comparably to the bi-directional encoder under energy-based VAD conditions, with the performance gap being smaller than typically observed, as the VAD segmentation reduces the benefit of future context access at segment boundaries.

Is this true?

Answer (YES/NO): NO